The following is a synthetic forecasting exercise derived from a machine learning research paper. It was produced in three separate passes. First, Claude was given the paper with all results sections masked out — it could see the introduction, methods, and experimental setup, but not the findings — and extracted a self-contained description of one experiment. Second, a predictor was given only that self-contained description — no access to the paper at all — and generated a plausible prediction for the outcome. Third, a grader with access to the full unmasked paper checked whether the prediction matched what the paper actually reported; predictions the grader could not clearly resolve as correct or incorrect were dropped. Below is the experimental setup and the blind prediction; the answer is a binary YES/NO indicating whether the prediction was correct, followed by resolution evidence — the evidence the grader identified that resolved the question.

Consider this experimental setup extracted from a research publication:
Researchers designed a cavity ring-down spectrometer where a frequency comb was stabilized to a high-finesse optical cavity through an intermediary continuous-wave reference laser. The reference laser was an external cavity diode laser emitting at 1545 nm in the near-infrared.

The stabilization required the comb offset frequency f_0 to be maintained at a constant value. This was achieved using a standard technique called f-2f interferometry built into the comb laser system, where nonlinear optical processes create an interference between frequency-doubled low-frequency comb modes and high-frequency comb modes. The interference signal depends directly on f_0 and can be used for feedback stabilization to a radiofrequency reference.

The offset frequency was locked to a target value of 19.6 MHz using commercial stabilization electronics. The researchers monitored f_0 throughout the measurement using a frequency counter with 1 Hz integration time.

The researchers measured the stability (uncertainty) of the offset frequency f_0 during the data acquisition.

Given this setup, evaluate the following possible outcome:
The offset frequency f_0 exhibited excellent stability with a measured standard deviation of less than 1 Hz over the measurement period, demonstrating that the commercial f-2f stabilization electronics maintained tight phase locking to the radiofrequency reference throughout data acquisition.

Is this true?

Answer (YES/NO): NO